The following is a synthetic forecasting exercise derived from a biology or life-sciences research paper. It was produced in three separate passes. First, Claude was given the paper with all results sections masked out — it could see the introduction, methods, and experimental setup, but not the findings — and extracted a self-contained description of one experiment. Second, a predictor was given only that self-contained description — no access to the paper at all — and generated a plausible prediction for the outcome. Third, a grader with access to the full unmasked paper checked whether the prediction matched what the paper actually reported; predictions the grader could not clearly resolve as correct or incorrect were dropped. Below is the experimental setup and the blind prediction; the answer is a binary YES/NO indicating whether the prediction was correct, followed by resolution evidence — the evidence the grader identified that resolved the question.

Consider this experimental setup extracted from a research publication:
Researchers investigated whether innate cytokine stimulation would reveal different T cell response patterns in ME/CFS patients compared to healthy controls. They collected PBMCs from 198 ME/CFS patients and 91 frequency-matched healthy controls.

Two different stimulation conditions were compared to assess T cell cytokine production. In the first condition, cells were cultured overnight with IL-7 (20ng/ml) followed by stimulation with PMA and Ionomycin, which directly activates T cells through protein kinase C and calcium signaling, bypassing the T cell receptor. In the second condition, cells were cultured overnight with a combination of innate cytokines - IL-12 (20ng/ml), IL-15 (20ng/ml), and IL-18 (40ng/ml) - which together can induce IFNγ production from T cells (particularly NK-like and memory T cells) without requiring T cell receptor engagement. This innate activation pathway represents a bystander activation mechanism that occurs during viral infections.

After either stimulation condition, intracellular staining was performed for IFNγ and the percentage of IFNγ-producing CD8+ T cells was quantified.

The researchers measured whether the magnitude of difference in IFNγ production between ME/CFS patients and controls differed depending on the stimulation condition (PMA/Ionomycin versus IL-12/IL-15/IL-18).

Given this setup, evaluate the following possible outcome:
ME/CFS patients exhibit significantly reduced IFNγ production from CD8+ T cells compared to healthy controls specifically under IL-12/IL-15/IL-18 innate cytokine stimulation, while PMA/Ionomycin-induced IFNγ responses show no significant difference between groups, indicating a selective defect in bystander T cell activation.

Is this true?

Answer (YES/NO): NO